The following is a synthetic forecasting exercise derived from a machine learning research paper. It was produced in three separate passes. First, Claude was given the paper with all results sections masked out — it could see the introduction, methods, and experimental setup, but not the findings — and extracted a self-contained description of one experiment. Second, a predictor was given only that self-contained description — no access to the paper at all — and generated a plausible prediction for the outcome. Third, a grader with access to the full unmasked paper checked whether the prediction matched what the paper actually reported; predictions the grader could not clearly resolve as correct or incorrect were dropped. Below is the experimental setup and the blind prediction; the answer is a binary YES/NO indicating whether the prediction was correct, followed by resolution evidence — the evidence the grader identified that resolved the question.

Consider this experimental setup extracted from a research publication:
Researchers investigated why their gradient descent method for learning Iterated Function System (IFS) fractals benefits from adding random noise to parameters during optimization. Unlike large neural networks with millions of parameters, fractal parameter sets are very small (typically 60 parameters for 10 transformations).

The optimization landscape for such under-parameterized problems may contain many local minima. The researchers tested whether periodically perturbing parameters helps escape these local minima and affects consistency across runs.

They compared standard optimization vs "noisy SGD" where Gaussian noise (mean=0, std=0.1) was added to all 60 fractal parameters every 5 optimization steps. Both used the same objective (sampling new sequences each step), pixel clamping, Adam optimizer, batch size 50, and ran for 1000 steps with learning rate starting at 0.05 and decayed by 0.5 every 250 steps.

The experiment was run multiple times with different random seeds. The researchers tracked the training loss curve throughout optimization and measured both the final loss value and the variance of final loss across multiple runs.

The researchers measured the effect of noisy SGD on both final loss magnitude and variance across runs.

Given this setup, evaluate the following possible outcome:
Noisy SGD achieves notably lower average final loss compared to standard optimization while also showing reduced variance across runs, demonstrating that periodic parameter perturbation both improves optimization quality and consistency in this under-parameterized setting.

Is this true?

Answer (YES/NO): NO